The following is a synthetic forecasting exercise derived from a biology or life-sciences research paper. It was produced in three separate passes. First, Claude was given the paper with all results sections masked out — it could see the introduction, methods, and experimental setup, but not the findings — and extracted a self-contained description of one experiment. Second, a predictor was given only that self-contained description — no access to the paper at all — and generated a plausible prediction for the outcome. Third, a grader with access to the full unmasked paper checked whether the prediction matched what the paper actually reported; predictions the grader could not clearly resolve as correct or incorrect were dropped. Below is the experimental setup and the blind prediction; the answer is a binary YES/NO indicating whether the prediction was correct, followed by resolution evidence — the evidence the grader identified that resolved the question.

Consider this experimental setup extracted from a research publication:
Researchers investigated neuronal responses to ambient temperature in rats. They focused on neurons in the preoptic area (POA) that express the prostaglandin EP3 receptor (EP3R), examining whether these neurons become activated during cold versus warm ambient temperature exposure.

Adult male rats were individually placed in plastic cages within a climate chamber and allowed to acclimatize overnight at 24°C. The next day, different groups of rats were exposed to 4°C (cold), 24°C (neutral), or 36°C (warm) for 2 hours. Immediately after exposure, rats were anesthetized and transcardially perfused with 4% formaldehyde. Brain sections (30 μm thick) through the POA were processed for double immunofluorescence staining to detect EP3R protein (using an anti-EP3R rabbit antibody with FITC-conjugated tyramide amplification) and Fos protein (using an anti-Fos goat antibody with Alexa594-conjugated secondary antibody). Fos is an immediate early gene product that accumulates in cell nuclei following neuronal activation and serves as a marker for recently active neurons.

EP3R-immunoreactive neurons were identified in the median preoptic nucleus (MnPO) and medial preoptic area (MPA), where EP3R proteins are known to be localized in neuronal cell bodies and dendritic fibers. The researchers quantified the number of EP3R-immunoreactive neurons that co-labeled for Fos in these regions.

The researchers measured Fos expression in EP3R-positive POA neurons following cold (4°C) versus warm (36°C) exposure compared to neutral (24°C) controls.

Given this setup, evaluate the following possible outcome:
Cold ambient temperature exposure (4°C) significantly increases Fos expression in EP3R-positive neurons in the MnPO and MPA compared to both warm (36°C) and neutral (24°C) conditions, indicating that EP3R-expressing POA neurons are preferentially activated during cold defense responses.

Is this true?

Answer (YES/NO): NO